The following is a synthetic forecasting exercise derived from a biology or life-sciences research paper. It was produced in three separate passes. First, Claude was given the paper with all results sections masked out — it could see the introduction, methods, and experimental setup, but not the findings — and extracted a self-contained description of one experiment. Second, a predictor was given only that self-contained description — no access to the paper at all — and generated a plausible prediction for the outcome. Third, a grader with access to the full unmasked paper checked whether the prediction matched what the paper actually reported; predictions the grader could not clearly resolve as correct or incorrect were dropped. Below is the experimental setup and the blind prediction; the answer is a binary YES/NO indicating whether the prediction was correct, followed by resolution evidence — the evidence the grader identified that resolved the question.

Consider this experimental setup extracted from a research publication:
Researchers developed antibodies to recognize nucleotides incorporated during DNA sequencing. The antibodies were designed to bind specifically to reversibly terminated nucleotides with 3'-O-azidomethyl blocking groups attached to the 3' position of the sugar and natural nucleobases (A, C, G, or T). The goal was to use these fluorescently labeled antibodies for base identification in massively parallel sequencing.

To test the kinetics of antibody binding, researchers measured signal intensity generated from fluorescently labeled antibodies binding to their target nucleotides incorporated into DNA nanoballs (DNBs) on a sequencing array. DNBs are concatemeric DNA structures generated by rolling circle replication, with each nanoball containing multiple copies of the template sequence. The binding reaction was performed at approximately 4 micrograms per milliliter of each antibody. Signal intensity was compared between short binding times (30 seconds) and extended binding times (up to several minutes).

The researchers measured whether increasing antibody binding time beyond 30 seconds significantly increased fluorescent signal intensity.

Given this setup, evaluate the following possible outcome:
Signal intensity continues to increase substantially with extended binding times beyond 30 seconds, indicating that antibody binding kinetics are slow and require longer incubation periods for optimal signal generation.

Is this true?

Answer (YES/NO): NO